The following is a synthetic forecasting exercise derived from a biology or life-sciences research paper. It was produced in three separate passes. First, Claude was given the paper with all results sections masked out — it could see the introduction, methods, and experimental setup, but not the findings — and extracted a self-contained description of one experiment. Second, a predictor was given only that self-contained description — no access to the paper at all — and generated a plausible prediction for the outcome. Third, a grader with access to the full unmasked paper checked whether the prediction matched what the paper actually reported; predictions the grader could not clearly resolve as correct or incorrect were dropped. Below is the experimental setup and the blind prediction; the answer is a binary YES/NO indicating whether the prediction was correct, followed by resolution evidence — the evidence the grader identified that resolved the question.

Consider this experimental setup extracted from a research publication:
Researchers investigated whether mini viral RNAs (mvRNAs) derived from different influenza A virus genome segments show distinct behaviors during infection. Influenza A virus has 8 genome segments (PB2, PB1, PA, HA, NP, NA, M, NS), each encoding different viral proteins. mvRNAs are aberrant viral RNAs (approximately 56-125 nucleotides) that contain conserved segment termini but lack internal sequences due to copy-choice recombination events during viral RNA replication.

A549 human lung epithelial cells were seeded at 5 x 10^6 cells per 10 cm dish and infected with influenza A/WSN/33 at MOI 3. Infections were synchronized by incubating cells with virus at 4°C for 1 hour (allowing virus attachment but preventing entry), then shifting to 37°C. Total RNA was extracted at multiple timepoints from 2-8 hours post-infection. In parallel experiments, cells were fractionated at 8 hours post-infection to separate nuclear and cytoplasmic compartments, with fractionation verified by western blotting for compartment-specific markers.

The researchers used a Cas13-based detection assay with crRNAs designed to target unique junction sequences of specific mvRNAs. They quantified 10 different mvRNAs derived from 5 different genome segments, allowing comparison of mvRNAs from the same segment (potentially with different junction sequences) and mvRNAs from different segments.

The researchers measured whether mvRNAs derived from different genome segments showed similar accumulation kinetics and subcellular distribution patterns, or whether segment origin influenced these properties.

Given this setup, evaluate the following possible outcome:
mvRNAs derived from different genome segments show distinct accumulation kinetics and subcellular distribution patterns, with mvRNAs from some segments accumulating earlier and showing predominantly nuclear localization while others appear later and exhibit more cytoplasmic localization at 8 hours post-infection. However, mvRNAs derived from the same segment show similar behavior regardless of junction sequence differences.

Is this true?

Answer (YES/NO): NO